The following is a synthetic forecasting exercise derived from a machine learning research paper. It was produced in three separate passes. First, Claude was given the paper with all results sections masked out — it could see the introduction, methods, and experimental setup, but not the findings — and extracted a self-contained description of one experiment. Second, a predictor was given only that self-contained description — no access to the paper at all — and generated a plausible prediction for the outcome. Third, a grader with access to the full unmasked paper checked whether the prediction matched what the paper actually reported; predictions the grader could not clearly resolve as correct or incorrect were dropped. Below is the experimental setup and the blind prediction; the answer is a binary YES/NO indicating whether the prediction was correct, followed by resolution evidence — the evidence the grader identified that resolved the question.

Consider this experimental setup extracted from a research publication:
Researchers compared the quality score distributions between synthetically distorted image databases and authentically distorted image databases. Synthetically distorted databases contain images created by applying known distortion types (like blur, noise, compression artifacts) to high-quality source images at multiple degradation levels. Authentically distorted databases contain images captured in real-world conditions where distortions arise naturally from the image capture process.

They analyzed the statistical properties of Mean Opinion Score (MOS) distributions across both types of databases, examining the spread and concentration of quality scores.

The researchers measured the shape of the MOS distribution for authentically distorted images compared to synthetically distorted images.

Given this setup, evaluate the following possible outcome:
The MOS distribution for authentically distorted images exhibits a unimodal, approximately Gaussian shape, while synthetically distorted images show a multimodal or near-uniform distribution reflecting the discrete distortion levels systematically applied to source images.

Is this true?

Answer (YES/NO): NO